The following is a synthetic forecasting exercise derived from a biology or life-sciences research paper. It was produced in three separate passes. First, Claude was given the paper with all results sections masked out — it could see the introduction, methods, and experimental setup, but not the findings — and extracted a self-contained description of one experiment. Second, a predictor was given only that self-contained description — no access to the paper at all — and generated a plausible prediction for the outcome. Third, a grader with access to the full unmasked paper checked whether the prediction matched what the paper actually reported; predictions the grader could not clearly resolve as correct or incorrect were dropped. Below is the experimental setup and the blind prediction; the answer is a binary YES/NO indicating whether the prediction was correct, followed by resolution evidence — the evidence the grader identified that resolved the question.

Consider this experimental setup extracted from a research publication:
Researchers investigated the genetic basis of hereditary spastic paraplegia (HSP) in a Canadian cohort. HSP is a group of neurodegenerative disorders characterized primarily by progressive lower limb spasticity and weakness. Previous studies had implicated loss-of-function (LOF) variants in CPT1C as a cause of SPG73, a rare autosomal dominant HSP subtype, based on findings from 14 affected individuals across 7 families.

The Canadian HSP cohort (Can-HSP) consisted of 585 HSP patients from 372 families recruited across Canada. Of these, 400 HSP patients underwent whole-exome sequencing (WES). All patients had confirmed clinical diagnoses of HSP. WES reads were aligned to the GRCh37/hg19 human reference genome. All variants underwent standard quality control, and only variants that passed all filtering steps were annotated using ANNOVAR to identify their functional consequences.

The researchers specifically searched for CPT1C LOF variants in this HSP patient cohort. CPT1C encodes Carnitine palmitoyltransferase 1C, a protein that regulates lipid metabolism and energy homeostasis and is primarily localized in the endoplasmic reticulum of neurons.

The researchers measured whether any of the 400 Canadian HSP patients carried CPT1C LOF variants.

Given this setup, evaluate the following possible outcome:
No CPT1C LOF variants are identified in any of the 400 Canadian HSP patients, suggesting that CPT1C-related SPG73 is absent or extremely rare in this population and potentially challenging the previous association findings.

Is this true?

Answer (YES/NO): YES